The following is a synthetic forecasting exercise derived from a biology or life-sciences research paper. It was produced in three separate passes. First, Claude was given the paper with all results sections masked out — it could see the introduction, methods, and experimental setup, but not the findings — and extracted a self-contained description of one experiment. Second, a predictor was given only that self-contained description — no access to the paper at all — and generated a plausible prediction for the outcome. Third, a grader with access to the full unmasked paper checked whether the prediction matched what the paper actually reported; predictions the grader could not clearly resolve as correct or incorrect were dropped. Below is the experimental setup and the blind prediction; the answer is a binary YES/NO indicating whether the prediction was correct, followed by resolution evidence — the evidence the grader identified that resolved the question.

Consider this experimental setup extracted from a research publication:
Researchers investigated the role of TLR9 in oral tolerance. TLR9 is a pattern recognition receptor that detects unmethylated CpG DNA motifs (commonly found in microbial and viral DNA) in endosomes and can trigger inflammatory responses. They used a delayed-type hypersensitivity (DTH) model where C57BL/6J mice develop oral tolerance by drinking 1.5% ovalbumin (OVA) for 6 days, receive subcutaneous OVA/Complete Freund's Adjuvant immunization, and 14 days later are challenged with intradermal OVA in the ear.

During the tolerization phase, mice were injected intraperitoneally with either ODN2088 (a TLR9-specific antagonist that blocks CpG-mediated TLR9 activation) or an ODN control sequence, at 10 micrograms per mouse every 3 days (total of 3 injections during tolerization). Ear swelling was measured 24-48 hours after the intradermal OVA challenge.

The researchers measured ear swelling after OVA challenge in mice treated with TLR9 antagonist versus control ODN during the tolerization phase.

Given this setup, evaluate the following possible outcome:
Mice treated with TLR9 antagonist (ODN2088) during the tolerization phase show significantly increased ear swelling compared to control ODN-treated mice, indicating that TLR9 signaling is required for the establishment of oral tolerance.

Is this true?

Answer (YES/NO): NO